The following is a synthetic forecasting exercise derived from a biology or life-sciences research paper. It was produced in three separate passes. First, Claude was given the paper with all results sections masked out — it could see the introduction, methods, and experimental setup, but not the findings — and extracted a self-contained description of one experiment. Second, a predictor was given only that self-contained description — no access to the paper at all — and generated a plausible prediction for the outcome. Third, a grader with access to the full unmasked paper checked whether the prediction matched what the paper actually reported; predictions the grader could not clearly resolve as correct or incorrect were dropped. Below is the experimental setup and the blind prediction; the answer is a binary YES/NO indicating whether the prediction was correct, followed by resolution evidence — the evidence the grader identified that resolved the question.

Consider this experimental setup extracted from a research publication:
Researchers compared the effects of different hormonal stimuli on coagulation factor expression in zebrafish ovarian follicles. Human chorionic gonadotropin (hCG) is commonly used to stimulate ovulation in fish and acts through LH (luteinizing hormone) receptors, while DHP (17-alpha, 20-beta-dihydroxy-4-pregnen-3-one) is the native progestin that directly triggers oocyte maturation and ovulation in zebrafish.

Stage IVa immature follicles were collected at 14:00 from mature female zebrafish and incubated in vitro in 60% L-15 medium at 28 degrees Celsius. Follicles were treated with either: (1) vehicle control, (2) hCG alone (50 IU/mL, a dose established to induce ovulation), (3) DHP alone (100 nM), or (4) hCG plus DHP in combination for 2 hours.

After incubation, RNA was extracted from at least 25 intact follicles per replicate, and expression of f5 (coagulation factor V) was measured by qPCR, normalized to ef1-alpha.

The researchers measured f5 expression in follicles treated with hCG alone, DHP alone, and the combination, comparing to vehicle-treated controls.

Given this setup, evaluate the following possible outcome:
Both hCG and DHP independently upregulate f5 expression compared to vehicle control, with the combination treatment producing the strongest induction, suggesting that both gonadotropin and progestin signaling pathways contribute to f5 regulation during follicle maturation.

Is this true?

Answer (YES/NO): YES